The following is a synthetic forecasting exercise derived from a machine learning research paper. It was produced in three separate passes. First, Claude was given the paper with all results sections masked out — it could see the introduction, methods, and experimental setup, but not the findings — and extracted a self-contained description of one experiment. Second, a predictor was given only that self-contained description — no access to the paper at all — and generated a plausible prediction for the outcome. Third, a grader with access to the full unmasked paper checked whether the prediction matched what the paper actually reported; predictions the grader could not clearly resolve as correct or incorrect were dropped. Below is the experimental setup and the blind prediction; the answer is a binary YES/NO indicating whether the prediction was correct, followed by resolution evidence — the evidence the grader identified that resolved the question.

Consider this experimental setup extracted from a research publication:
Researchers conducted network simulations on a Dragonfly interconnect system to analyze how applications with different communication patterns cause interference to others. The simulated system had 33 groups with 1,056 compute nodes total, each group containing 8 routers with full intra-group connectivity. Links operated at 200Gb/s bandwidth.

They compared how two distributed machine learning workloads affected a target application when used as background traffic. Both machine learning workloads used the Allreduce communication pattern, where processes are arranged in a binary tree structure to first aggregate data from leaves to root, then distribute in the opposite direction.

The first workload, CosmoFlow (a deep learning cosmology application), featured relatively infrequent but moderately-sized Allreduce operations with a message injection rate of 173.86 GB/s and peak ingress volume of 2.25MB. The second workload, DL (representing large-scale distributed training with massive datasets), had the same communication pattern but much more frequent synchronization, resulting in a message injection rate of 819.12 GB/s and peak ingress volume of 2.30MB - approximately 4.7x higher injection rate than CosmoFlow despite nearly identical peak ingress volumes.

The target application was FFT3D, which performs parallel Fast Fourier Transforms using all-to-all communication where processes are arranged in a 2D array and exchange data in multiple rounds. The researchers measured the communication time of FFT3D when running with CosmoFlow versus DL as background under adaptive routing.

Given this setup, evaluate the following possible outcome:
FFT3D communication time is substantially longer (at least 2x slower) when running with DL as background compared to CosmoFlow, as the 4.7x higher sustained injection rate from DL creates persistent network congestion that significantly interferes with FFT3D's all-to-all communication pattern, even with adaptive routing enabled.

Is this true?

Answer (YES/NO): NO